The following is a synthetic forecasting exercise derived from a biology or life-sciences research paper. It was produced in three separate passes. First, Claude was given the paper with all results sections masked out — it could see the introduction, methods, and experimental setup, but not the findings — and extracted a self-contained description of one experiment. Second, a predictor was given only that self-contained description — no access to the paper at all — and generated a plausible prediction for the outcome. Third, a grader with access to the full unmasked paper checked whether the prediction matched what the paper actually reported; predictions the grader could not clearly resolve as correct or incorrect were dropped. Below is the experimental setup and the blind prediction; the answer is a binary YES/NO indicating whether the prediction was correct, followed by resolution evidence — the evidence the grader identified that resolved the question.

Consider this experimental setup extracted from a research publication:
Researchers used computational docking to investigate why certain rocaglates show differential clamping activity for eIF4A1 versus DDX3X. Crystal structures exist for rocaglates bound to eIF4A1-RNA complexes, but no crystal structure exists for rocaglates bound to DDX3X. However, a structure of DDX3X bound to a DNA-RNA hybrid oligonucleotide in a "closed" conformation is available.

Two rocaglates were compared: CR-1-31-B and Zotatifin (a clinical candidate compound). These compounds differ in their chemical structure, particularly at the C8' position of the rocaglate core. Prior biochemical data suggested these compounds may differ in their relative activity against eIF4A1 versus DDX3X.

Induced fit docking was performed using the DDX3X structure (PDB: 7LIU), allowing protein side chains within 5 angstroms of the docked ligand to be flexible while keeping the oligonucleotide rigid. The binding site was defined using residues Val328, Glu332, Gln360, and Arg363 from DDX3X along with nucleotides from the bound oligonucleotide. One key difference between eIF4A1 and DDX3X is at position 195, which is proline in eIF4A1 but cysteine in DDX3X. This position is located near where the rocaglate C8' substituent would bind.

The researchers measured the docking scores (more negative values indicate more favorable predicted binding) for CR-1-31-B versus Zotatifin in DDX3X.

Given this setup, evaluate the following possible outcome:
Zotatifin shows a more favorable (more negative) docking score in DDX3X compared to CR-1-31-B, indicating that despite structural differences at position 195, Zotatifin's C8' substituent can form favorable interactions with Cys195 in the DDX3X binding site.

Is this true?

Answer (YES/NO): NO